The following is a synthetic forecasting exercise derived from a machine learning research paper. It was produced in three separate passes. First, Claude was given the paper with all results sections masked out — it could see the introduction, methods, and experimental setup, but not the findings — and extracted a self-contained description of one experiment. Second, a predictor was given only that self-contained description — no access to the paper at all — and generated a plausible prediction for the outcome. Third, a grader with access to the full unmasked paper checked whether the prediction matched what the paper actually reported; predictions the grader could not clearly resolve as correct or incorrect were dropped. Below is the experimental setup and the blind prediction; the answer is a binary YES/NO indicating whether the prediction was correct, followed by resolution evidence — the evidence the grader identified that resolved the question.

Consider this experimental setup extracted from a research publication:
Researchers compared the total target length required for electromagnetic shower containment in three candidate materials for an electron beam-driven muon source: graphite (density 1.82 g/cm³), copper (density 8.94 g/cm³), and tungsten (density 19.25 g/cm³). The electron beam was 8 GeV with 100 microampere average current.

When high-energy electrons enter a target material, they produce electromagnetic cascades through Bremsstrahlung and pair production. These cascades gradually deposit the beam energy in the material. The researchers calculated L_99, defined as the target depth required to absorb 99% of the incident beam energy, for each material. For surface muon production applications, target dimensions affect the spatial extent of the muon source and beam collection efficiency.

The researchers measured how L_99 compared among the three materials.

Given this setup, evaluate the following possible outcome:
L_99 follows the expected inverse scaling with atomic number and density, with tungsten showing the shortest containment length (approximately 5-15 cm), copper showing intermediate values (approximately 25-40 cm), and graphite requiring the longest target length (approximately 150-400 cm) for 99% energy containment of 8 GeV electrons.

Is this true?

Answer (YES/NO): YES